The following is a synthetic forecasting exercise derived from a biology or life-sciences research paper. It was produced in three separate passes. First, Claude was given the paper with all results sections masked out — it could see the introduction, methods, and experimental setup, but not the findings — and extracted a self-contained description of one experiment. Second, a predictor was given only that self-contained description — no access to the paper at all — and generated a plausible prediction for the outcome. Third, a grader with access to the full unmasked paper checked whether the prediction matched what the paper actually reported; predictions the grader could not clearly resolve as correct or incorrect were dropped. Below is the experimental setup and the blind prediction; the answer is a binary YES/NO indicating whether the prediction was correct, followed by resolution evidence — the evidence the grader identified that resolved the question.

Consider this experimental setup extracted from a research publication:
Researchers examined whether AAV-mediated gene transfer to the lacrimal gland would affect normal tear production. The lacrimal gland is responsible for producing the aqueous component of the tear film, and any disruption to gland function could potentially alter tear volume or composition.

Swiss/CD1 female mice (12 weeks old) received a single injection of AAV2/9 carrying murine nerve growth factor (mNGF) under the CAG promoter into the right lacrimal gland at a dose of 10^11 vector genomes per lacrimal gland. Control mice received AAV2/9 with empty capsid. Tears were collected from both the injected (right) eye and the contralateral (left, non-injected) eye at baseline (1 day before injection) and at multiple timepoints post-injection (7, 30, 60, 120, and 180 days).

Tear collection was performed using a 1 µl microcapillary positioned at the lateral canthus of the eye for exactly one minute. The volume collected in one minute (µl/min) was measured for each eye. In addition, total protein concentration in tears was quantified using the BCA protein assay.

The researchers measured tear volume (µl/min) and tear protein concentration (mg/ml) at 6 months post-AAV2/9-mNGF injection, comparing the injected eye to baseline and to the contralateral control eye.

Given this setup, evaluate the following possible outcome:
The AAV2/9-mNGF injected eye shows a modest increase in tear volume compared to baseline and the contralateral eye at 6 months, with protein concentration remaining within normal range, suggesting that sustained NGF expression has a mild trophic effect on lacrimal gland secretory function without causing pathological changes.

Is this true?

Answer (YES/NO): NO